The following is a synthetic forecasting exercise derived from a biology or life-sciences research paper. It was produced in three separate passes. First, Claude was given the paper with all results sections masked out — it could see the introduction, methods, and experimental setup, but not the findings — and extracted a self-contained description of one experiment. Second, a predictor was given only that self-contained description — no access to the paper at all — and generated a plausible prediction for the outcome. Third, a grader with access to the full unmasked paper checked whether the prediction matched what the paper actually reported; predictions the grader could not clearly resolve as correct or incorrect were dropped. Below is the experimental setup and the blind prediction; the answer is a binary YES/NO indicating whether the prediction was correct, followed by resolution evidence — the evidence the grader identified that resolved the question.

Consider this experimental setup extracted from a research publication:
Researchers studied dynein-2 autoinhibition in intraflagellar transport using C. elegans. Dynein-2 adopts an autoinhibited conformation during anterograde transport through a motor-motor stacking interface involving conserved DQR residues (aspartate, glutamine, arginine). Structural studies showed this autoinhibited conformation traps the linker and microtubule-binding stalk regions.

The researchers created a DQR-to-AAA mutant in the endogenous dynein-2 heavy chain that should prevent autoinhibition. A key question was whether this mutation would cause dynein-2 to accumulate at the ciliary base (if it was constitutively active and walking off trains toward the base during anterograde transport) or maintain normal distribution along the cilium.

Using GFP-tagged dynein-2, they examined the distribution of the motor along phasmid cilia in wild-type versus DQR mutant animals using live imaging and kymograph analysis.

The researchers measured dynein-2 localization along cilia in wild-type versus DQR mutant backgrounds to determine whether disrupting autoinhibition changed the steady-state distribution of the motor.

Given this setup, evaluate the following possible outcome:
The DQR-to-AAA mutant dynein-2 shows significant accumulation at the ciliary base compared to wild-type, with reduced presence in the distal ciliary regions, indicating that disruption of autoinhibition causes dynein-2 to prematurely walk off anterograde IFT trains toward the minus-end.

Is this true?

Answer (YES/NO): NO